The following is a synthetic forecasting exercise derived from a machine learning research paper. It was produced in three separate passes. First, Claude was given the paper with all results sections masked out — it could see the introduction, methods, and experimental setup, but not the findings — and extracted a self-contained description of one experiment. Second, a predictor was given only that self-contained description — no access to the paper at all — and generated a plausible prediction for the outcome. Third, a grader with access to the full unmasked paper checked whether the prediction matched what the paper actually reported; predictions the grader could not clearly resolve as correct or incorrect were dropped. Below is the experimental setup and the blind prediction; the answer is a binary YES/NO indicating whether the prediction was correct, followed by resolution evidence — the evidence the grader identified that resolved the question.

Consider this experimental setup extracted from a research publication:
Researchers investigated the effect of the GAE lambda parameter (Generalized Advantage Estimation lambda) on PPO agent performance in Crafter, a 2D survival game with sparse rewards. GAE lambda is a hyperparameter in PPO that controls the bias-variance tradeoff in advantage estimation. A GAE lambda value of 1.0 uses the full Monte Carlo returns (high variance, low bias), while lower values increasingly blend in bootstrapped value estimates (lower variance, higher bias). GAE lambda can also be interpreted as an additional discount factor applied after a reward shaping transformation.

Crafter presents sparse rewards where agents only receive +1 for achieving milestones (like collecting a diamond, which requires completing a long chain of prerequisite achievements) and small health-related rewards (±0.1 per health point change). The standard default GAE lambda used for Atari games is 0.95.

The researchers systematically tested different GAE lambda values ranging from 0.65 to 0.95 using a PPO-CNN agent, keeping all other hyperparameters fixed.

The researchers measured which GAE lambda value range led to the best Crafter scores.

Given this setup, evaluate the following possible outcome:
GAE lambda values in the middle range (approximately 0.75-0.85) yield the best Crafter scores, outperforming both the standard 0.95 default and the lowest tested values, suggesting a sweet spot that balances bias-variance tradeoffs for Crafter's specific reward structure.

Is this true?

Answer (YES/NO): NO